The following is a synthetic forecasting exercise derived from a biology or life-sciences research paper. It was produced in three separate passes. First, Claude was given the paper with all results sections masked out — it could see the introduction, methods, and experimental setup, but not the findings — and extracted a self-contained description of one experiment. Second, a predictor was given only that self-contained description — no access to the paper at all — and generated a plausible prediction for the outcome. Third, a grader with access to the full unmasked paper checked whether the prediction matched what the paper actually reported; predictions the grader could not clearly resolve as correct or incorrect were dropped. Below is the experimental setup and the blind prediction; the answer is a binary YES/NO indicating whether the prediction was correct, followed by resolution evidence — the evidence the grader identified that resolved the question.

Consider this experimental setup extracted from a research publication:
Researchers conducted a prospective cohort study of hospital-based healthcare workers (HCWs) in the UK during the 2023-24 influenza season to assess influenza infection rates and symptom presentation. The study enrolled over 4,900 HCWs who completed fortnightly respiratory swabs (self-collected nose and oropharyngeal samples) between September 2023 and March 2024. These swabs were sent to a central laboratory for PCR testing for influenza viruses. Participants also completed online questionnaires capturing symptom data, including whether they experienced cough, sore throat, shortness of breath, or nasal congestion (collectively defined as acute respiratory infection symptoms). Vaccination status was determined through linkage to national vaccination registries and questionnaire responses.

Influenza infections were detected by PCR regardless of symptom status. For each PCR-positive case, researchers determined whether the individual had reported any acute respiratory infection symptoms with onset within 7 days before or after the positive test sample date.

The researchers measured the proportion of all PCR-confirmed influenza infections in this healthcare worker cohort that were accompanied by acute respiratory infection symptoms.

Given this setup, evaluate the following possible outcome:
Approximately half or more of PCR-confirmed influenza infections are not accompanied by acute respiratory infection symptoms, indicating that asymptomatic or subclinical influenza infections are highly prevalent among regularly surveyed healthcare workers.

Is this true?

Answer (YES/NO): NO